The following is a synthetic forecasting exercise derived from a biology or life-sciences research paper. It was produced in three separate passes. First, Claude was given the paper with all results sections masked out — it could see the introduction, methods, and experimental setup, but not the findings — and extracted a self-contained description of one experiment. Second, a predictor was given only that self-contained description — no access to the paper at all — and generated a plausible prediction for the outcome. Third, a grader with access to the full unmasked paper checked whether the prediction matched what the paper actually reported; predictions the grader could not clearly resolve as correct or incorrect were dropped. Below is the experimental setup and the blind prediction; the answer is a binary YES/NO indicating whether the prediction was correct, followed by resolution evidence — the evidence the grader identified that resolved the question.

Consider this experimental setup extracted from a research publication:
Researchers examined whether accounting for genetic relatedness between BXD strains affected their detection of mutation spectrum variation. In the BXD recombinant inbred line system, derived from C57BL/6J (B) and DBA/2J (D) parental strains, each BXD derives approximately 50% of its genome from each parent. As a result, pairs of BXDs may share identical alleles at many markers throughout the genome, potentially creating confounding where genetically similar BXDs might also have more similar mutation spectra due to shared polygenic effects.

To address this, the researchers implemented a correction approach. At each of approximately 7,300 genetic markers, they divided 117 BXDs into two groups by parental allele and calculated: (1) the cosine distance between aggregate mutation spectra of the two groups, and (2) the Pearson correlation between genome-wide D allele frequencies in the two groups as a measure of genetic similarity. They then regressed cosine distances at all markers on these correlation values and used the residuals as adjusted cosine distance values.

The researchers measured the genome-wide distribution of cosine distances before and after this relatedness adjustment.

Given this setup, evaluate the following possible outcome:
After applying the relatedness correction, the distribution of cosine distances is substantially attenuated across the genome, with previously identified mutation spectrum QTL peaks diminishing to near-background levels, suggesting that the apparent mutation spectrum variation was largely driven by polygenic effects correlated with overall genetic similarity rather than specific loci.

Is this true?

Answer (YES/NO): NO